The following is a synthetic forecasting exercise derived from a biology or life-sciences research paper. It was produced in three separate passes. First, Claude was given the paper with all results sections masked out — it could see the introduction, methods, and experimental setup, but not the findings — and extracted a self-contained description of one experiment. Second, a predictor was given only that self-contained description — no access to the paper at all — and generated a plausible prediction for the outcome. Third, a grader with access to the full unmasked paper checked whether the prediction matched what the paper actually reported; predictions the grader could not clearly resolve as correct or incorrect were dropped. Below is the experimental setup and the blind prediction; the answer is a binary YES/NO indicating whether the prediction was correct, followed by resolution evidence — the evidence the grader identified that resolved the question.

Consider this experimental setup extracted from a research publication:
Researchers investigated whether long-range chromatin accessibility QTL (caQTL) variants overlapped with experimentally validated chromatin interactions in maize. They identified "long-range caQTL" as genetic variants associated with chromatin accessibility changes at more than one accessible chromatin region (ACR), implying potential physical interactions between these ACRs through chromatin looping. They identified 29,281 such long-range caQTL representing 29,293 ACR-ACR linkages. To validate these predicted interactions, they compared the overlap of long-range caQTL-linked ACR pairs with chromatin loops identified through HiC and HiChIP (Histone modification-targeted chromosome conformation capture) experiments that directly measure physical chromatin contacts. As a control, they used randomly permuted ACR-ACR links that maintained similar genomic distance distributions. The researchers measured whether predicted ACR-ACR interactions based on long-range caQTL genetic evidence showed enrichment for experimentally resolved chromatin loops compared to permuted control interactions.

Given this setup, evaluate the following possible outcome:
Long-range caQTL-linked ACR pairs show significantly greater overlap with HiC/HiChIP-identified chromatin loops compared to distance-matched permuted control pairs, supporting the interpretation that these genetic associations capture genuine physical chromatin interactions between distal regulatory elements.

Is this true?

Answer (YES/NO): YES